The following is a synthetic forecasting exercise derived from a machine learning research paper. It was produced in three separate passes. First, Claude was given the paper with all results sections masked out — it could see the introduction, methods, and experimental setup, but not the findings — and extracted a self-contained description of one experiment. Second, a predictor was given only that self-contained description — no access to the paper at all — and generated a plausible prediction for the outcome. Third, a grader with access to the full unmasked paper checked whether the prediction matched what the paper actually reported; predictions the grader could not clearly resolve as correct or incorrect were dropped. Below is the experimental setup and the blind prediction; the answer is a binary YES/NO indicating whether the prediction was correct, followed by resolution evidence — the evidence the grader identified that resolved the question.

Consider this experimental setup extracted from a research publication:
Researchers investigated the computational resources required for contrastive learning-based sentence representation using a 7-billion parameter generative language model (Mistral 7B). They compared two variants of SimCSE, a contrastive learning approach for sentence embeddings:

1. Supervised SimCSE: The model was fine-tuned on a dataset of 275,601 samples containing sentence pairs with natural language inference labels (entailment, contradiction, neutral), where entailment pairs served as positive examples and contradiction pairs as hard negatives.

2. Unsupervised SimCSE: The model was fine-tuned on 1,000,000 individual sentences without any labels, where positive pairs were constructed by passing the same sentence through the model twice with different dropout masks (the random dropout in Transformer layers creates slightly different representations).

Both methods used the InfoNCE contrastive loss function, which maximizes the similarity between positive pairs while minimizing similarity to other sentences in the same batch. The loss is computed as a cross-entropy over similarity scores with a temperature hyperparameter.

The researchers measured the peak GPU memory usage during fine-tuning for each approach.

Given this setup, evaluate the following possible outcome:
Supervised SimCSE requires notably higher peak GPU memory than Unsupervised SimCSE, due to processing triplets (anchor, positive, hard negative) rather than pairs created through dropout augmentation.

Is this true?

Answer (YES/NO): YES